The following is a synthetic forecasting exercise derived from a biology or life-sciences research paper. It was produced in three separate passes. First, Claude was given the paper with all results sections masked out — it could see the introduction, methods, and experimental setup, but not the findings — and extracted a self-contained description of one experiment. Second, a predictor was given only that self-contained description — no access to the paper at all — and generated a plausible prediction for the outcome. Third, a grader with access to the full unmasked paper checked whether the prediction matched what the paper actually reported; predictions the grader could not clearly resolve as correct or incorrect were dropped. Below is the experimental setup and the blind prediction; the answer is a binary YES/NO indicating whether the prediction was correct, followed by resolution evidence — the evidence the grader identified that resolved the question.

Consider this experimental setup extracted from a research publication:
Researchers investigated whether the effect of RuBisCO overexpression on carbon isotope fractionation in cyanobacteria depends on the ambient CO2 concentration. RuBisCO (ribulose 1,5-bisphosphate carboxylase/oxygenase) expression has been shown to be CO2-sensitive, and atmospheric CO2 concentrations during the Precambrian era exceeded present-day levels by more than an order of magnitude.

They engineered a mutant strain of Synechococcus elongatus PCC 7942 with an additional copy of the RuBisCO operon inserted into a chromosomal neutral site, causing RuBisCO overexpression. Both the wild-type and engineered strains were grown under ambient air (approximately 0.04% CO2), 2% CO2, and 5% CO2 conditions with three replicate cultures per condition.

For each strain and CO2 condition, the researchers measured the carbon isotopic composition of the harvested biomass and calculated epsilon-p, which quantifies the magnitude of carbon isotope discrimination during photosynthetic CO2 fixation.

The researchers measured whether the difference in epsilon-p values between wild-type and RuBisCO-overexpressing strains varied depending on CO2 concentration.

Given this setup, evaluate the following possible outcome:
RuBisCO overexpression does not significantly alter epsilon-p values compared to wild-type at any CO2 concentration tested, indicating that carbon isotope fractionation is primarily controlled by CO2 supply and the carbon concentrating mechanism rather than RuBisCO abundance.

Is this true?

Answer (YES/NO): YES